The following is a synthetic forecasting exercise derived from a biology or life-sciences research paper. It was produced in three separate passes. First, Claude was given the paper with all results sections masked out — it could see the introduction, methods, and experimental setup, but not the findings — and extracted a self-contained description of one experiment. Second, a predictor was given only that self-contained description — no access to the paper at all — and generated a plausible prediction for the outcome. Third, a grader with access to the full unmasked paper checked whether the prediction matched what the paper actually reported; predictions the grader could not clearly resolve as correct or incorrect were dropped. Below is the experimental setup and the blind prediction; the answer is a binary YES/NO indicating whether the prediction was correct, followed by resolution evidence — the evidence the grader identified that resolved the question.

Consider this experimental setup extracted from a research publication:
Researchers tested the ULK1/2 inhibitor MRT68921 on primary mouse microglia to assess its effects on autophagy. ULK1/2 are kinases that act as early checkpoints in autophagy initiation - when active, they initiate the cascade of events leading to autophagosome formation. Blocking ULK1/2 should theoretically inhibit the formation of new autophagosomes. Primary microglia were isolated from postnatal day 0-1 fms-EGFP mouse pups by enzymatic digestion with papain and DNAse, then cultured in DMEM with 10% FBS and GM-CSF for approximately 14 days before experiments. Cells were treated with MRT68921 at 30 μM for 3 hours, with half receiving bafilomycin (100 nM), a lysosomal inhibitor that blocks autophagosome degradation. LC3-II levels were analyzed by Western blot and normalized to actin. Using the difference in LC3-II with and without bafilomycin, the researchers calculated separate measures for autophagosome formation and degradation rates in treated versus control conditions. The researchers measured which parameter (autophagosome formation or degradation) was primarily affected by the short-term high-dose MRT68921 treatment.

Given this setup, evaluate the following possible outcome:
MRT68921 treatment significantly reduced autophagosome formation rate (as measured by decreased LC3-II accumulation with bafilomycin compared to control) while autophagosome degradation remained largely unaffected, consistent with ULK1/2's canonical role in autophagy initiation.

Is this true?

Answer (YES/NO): NO